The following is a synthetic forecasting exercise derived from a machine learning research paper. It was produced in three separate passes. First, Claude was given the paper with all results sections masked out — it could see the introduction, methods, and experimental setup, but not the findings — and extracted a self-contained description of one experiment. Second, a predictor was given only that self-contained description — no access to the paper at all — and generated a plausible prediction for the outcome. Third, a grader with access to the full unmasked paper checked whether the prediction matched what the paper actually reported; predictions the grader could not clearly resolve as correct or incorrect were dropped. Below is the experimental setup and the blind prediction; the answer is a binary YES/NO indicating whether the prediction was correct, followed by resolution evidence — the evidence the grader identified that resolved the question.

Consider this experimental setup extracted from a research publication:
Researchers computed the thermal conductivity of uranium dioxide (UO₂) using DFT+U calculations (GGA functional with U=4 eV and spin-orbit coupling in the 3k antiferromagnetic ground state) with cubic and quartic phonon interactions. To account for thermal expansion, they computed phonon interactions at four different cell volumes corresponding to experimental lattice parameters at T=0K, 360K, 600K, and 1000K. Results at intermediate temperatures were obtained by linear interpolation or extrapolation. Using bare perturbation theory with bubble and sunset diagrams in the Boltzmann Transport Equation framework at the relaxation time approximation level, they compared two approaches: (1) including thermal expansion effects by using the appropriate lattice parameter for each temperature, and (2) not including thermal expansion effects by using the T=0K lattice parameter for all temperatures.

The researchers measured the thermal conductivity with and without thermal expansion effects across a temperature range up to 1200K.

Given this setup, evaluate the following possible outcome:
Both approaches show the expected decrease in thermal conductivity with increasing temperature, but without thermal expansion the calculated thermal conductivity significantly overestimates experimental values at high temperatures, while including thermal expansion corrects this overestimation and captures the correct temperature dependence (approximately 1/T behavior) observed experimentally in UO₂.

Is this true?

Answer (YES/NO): NO